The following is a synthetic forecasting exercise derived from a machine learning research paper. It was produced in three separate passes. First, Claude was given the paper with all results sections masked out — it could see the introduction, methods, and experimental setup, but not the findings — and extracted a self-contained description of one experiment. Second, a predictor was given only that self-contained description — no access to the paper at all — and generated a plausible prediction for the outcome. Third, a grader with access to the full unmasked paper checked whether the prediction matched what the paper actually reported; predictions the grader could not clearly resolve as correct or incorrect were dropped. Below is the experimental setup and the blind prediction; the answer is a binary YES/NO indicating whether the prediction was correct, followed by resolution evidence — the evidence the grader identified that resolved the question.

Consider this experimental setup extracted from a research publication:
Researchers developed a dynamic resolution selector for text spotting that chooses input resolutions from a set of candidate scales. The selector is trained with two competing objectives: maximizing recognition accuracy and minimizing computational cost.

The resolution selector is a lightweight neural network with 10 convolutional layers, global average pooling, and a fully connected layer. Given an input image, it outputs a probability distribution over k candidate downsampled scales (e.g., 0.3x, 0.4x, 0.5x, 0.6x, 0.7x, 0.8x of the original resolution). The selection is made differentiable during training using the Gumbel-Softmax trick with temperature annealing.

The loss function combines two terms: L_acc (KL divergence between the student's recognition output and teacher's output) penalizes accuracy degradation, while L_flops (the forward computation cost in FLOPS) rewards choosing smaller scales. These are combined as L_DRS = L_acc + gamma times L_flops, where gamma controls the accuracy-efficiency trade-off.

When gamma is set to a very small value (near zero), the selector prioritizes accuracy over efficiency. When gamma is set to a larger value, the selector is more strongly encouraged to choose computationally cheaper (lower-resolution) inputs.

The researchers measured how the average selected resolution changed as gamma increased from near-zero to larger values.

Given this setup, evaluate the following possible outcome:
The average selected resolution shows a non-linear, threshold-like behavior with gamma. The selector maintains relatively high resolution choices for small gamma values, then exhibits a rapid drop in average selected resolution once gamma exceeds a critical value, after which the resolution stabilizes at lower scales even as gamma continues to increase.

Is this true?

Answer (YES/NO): NO